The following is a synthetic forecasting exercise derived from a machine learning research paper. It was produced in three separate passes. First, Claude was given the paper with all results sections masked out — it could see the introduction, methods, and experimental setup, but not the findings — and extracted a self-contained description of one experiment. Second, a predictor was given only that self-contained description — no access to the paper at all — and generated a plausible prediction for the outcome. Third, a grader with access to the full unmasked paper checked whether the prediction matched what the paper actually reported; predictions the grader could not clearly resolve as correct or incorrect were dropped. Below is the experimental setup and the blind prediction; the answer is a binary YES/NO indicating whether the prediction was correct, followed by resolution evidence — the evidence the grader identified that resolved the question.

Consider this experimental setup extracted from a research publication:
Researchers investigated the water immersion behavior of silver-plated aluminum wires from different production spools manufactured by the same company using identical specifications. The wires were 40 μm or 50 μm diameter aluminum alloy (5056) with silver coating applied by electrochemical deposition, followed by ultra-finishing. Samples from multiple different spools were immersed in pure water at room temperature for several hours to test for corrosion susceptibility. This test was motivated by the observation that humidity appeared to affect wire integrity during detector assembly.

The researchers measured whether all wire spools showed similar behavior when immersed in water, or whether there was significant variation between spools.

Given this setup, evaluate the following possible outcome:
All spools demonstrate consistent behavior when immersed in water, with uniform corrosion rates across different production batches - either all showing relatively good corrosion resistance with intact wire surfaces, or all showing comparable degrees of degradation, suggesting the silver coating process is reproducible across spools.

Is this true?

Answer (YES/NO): NO